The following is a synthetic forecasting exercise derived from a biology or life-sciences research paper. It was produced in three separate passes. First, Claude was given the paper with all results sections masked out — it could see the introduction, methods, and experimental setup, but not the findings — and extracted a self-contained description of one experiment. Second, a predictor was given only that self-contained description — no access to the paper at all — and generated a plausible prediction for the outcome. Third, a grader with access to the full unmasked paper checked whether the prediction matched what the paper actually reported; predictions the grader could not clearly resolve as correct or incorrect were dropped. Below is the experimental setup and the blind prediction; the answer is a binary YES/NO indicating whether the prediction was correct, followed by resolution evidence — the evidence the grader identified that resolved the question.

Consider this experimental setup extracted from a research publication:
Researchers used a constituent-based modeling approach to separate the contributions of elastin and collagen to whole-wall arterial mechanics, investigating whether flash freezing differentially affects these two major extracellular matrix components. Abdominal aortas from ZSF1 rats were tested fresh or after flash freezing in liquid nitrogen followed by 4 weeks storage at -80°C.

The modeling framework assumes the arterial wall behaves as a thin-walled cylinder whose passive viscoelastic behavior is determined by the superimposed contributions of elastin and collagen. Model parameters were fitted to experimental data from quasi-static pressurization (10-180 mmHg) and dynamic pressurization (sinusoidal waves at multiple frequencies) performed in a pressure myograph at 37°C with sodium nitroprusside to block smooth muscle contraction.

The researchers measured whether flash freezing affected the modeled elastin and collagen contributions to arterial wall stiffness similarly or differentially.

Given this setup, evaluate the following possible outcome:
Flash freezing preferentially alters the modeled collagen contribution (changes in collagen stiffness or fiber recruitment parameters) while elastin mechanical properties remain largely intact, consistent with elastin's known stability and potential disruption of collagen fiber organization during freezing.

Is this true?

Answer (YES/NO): NO